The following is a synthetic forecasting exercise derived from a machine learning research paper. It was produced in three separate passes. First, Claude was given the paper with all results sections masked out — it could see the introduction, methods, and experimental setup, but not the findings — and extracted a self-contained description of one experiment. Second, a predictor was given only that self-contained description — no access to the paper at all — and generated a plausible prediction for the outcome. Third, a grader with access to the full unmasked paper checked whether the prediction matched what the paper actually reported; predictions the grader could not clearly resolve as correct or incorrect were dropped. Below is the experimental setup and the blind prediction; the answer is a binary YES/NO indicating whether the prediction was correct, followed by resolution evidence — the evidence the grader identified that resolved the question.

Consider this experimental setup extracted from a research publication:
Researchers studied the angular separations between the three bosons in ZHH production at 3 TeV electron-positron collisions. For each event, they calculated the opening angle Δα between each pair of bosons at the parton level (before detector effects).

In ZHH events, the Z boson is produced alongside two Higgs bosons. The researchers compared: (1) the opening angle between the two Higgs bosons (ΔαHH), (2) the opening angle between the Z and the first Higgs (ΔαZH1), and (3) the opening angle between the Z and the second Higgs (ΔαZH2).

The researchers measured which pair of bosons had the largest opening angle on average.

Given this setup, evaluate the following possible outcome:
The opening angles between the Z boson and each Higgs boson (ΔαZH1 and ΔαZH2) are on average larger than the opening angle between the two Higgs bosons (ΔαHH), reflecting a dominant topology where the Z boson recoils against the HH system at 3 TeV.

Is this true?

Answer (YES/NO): NO